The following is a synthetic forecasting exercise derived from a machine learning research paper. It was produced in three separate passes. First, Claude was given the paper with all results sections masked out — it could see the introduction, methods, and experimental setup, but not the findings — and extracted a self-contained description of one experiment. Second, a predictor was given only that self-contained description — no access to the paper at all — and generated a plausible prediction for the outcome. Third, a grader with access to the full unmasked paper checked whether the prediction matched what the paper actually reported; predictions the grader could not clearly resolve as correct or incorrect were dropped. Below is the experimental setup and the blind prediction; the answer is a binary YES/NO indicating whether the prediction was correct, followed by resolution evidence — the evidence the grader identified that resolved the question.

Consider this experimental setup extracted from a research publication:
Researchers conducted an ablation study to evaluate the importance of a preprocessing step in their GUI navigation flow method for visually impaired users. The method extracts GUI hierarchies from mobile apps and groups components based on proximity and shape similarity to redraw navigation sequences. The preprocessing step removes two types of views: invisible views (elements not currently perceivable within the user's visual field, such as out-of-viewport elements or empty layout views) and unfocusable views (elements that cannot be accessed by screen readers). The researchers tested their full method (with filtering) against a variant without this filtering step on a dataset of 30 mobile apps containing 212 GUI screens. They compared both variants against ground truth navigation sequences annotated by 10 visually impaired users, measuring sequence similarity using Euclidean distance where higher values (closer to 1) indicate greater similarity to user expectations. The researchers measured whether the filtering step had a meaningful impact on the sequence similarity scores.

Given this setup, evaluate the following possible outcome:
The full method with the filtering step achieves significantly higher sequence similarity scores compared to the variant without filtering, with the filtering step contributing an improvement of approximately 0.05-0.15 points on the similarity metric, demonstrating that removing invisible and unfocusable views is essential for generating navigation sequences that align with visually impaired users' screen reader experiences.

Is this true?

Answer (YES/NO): NO